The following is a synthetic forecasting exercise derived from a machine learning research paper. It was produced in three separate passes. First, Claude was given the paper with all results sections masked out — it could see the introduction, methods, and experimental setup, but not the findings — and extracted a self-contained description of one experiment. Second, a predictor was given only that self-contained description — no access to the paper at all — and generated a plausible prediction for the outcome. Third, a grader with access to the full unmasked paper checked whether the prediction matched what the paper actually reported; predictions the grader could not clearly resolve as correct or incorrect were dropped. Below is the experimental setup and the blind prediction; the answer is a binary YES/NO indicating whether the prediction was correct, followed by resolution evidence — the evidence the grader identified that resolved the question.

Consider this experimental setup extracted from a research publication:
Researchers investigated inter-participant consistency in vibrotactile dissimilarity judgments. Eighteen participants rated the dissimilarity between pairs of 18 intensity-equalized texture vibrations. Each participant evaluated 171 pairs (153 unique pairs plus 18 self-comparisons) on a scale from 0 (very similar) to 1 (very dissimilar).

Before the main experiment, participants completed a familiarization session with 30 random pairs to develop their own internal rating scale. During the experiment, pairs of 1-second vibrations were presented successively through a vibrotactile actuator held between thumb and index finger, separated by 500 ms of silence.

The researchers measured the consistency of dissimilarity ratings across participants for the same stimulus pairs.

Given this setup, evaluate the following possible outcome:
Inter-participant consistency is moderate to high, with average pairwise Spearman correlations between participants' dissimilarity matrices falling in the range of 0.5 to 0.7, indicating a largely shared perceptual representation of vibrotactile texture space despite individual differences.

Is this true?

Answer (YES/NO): NO